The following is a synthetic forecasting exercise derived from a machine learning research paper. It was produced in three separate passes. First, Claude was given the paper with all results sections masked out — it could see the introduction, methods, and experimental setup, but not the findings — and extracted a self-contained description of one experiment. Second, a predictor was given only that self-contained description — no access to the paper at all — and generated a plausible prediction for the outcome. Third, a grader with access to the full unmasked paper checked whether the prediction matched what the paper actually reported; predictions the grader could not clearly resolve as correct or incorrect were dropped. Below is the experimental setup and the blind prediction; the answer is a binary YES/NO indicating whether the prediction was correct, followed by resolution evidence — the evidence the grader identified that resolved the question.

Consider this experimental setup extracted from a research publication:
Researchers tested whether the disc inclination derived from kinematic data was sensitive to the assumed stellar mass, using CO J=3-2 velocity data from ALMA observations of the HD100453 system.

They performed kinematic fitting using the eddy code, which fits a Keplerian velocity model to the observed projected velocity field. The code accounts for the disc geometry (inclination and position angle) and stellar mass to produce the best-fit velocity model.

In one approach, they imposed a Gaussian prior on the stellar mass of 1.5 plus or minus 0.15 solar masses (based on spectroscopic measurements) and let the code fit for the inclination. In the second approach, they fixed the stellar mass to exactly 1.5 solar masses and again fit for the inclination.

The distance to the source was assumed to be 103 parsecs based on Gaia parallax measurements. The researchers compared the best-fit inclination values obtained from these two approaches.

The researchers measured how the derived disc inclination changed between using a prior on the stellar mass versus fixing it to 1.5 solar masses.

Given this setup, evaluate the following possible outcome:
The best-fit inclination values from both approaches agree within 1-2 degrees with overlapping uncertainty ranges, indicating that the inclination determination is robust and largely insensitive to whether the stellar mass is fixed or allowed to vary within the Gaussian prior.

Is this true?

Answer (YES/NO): NO